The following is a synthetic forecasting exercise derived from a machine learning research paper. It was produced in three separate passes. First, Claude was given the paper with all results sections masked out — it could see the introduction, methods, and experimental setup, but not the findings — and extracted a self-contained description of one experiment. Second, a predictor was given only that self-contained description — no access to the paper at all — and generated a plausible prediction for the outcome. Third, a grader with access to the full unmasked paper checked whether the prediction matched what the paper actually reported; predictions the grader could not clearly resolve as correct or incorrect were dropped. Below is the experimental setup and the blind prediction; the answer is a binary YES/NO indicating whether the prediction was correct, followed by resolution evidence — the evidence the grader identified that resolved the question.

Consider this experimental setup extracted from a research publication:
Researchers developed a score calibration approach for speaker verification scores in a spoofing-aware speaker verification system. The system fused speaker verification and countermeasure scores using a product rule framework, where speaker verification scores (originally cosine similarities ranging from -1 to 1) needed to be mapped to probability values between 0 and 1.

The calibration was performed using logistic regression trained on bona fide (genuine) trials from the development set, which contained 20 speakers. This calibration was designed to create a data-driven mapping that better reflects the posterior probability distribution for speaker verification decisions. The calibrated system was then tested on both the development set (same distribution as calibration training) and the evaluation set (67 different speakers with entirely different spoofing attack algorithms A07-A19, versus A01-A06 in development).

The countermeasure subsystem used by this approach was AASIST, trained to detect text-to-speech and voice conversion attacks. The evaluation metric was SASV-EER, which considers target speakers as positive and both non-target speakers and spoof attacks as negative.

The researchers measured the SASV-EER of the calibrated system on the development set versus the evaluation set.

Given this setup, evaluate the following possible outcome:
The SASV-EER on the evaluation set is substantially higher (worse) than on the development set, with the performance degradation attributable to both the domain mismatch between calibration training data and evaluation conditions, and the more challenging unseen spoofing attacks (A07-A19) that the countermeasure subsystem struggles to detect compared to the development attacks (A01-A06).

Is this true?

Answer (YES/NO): NO